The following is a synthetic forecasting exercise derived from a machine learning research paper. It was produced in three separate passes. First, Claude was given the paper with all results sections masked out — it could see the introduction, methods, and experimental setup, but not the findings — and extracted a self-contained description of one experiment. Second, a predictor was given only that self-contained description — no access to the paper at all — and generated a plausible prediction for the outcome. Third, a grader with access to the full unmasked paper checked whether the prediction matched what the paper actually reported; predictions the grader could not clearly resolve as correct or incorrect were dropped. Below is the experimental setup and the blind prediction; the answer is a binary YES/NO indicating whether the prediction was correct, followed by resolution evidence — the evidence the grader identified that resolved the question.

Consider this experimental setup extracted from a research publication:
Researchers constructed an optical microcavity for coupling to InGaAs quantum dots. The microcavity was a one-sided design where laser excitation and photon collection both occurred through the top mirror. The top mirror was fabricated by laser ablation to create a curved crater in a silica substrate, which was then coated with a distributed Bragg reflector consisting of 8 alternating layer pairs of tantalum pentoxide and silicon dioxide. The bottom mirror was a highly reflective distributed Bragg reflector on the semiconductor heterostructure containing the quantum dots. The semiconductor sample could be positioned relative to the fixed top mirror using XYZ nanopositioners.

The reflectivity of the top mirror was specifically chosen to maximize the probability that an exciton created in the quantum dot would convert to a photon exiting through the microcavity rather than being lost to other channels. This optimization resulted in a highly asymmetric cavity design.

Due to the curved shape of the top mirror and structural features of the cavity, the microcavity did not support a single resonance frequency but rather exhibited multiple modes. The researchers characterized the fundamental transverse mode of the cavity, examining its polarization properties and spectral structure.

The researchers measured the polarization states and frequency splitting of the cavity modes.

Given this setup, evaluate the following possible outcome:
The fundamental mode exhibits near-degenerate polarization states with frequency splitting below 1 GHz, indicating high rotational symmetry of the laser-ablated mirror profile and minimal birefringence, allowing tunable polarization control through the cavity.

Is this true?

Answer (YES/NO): NO